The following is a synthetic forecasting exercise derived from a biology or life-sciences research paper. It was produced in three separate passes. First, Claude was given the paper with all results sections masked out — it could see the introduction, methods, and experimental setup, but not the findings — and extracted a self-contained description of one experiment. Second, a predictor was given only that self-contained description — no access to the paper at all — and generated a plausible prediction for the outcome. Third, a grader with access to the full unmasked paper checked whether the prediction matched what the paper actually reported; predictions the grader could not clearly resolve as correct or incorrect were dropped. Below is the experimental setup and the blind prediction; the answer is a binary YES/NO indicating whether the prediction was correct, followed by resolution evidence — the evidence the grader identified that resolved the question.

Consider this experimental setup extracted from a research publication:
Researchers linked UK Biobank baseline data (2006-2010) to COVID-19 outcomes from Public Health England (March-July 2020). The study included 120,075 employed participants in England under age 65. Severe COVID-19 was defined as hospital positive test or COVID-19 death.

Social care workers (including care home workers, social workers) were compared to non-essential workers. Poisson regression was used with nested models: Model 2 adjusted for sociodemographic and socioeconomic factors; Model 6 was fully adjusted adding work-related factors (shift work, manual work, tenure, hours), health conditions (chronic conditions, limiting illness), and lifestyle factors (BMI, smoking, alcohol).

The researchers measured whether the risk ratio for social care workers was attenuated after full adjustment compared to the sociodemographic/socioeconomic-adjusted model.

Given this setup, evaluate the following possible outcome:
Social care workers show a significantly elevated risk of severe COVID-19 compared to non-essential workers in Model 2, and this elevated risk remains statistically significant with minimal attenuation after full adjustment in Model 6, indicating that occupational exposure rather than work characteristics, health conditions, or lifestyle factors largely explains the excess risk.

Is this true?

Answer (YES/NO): YES